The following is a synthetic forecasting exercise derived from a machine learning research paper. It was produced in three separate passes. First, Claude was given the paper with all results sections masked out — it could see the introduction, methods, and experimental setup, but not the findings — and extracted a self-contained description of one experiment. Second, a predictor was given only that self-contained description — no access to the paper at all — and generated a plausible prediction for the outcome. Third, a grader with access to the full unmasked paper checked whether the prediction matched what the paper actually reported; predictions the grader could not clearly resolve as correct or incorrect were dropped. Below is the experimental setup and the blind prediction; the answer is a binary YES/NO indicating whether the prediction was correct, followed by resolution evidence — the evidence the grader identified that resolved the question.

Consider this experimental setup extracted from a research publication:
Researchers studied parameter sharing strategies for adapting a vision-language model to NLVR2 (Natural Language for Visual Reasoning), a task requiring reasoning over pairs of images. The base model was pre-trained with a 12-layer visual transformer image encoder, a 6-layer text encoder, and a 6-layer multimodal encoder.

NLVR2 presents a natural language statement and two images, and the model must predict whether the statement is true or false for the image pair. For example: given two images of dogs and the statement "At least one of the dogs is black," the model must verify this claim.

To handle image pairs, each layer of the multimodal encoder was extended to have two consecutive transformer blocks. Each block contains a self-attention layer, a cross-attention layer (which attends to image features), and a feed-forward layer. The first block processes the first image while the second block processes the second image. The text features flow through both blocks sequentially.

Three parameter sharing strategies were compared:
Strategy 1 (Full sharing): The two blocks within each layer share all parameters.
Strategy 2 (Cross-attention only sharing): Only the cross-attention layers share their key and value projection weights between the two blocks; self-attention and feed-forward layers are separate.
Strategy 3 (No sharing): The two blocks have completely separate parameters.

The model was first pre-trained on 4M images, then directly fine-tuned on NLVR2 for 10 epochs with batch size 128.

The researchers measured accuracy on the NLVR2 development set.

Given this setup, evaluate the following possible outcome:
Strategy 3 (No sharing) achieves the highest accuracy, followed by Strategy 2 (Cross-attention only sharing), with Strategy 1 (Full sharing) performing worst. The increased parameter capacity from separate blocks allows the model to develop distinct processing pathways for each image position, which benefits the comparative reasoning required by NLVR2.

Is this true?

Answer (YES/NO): NO